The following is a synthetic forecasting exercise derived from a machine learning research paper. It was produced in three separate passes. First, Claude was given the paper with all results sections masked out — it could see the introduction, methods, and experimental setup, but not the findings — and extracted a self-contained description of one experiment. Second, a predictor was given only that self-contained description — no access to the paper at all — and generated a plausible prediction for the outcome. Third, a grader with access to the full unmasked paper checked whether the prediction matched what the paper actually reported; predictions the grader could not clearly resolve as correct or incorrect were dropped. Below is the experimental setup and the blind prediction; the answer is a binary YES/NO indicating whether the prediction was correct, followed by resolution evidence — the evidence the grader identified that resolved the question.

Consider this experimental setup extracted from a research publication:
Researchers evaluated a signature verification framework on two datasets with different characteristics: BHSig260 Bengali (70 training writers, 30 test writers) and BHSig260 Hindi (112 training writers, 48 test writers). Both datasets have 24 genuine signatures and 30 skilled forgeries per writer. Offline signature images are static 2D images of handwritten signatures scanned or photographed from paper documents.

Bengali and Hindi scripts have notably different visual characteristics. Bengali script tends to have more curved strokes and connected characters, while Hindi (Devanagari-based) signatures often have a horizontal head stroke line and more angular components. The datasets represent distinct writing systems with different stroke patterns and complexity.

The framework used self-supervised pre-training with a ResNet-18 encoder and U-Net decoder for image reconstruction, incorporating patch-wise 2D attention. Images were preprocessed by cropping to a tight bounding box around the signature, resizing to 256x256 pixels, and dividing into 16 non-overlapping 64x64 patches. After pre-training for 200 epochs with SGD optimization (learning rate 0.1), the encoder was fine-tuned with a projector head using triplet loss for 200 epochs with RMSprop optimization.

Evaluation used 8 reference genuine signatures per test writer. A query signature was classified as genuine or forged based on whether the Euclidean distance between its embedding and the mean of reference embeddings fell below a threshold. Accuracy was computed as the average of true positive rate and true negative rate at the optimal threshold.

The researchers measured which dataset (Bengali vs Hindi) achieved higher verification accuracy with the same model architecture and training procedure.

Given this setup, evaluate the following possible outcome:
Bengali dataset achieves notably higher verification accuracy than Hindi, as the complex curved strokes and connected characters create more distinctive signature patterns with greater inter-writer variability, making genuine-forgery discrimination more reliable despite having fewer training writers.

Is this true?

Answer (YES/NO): NO